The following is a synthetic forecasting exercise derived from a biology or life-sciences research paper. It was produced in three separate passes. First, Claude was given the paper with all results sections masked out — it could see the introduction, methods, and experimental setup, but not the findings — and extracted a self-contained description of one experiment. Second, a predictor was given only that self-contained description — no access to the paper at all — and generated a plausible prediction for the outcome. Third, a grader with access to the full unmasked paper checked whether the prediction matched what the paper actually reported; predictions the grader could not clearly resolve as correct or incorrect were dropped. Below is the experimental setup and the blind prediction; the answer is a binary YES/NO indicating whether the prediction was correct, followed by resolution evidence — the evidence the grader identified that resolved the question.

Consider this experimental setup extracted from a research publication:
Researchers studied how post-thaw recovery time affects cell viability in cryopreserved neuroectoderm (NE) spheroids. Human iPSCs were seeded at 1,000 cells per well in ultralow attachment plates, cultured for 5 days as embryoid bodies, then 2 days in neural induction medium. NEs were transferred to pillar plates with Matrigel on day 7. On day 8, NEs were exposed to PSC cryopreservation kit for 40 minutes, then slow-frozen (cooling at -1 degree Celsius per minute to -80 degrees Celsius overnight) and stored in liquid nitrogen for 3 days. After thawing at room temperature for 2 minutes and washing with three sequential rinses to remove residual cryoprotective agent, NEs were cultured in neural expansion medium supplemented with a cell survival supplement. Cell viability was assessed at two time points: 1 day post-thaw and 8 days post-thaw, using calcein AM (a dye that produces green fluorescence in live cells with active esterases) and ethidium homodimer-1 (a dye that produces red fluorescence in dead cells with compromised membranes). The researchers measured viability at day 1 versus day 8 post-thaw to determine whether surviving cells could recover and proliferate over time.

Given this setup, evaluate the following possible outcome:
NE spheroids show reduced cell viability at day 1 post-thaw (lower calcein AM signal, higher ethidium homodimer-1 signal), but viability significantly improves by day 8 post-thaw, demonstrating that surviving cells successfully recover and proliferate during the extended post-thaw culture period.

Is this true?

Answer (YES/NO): NO